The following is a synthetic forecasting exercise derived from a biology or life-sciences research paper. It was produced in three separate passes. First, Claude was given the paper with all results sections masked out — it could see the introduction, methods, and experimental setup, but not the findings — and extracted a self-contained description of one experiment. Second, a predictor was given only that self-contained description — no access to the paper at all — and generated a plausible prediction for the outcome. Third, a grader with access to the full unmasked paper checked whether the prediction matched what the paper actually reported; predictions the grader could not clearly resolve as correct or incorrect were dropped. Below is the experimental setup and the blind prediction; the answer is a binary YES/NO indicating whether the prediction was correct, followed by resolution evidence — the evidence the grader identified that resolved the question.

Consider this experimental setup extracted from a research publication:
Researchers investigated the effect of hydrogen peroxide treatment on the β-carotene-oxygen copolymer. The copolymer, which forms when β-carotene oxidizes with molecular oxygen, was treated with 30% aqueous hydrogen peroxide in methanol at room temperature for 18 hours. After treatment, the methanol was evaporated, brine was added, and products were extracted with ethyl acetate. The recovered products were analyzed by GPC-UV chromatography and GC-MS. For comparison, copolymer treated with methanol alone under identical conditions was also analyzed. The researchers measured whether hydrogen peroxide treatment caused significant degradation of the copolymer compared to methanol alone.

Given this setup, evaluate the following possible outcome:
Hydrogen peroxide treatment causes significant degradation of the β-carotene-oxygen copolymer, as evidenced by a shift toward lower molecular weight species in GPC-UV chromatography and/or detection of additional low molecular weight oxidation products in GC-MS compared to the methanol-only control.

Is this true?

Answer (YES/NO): NO